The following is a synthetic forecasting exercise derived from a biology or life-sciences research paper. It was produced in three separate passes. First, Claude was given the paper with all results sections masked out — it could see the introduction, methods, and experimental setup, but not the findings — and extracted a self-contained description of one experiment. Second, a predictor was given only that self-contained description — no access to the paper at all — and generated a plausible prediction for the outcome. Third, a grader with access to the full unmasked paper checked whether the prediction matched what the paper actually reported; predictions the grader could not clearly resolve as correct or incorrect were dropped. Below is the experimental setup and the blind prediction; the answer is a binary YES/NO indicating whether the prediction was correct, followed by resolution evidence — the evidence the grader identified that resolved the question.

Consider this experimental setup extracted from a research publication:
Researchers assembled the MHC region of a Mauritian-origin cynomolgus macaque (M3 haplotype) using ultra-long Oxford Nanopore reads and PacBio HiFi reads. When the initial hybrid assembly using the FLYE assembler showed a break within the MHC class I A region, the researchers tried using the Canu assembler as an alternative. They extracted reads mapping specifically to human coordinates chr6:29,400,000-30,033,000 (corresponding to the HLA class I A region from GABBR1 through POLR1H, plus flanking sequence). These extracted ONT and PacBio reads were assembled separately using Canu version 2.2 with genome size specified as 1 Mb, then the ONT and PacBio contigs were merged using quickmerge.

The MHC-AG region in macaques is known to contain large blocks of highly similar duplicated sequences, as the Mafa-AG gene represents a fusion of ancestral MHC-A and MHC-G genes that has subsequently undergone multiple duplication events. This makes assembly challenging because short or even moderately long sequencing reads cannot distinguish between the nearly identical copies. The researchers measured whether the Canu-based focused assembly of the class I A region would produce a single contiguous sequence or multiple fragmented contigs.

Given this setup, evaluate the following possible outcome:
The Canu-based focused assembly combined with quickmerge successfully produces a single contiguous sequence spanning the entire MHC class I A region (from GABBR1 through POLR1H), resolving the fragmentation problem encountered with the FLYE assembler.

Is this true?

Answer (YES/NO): YES